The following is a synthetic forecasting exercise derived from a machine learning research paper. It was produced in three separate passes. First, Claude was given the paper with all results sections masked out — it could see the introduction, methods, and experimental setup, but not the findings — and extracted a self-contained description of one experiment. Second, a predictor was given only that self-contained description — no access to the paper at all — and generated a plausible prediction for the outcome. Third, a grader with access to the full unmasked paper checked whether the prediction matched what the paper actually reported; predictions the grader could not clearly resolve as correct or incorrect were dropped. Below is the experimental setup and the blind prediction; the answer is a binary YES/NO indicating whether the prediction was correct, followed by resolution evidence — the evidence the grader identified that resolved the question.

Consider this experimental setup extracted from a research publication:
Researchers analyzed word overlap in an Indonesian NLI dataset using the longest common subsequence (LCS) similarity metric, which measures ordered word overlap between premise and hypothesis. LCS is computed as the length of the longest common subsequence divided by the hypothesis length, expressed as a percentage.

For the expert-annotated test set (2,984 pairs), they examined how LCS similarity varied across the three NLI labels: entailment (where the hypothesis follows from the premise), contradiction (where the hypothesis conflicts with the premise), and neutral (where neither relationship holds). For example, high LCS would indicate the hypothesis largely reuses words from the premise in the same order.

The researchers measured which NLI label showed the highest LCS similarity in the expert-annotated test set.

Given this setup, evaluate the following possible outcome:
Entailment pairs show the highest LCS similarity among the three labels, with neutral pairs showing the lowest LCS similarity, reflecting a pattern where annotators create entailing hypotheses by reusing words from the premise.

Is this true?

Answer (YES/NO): NO